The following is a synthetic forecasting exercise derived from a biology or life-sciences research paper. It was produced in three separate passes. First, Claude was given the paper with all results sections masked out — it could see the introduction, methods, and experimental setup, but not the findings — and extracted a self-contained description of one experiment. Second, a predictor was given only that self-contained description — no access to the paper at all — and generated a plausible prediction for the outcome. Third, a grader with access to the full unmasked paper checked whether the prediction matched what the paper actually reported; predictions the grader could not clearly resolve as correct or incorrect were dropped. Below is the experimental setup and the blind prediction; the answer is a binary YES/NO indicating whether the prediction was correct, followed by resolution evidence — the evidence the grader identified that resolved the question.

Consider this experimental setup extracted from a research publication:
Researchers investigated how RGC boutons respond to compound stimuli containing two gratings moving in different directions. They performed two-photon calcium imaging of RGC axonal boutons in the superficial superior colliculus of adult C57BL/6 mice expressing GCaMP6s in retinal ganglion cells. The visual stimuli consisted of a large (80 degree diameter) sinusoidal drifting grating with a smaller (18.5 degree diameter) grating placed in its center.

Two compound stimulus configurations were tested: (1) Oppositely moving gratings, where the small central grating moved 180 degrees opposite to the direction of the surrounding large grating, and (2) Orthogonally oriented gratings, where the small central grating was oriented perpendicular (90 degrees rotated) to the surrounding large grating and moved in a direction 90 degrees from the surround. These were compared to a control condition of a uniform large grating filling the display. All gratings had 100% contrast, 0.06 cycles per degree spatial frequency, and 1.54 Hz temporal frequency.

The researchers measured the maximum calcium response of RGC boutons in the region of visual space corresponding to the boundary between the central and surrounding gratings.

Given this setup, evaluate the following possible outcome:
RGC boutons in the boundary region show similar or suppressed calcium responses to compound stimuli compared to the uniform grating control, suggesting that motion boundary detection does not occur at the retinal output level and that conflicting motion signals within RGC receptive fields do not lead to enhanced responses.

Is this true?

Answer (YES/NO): NO